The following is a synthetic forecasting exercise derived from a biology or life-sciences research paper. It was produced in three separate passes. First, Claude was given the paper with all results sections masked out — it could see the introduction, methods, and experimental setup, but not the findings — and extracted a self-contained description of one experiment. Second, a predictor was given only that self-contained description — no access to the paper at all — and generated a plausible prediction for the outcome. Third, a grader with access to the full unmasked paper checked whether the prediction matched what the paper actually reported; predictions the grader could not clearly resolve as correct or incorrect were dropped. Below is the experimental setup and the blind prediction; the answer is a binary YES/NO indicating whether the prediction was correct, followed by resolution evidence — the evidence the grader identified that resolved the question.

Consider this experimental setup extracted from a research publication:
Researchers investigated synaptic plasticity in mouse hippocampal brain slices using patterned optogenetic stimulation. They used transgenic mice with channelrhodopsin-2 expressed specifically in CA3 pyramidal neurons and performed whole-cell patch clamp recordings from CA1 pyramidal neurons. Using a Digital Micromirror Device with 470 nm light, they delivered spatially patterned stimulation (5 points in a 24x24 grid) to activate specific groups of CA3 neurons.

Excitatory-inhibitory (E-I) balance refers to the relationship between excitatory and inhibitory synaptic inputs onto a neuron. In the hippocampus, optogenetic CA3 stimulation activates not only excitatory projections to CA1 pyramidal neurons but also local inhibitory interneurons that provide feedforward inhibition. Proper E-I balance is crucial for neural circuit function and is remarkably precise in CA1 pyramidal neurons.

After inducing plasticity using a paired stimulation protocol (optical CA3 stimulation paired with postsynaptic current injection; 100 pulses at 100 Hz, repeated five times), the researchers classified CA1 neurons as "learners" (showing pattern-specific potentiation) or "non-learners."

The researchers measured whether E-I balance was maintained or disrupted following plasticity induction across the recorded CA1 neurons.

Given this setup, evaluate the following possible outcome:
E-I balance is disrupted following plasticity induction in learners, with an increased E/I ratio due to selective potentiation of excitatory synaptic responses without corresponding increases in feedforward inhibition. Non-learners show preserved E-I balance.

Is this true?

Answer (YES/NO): NO